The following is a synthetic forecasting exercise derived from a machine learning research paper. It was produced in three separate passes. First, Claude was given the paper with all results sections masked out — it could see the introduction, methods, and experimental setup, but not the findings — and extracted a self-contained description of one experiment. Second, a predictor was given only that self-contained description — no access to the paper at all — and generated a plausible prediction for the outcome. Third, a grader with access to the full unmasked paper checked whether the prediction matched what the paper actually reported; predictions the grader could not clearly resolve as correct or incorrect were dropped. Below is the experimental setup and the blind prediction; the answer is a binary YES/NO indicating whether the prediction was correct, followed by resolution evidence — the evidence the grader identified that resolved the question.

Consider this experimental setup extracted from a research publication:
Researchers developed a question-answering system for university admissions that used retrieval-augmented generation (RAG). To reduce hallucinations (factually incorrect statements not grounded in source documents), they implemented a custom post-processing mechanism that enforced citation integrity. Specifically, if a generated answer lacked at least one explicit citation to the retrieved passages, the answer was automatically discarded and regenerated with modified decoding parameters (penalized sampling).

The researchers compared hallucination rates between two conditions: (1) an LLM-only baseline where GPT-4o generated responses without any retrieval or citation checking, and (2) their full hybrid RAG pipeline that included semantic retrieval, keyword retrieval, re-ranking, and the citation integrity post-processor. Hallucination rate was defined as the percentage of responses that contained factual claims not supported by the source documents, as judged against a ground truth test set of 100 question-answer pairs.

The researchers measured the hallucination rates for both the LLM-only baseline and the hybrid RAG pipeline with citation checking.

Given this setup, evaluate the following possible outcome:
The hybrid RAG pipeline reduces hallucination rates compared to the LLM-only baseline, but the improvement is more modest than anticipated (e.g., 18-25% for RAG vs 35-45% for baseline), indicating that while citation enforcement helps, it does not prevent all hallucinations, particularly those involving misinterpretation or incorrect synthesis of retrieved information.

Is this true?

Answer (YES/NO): NO